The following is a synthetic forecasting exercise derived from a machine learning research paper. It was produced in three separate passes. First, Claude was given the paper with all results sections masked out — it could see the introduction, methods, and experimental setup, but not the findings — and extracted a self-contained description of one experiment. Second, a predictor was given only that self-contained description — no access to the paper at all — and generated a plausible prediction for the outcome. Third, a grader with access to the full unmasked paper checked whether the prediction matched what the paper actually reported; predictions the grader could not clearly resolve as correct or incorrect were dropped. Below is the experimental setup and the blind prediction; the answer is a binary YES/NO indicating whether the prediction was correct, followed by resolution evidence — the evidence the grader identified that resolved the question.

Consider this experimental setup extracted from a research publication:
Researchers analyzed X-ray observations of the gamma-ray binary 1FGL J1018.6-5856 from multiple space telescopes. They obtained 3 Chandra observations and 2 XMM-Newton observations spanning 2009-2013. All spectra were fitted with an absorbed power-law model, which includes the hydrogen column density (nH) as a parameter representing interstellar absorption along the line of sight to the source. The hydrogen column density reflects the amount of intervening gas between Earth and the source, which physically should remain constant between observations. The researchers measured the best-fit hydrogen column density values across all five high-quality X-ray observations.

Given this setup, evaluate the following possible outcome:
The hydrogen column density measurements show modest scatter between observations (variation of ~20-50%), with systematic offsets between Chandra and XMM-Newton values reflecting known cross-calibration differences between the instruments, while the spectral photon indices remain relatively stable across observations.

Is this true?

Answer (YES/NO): NO